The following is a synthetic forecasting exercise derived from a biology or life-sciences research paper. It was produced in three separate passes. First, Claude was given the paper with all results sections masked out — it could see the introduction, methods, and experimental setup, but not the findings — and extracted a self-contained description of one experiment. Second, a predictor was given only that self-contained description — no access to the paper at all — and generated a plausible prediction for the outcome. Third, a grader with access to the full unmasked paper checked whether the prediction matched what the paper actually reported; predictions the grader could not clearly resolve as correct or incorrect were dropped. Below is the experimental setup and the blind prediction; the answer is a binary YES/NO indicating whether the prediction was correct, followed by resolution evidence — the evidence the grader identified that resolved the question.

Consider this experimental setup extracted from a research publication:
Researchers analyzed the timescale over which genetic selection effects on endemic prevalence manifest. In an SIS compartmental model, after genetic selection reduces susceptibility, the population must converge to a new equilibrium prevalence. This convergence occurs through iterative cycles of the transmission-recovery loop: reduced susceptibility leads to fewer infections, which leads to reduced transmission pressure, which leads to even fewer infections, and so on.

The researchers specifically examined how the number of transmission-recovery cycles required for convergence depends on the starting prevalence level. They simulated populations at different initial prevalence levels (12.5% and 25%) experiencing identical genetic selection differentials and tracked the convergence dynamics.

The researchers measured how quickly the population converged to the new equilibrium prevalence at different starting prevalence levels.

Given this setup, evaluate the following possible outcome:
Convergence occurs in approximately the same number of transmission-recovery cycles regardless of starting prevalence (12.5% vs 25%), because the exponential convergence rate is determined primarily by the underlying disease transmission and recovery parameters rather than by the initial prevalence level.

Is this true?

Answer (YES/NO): NO